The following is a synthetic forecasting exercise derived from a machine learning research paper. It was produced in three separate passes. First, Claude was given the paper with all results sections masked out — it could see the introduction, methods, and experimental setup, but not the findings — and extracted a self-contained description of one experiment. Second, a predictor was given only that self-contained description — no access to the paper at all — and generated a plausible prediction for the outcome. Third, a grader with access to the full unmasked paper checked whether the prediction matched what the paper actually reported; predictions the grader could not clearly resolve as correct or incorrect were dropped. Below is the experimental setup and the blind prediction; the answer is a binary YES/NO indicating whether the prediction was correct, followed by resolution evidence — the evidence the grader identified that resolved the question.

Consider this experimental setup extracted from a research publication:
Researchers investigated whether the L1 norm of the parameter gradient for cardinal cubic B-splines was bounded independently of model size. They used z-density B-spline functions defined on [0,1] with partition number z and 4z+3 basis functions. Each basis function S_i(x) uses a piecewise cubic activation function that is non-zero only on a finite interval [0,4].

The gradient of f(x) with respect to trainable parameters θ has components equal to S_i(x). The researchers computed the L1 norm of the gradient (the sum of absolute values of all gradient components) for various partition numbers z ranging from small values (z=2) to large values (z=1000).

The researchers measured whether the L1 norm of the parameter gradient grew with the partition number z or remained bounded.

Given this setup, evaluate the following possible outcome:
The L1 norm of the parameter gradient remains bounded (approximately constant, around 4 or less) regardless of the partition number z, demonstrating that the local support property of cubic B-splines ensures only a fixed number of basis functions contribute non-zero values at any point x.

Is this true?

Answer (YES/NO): YES